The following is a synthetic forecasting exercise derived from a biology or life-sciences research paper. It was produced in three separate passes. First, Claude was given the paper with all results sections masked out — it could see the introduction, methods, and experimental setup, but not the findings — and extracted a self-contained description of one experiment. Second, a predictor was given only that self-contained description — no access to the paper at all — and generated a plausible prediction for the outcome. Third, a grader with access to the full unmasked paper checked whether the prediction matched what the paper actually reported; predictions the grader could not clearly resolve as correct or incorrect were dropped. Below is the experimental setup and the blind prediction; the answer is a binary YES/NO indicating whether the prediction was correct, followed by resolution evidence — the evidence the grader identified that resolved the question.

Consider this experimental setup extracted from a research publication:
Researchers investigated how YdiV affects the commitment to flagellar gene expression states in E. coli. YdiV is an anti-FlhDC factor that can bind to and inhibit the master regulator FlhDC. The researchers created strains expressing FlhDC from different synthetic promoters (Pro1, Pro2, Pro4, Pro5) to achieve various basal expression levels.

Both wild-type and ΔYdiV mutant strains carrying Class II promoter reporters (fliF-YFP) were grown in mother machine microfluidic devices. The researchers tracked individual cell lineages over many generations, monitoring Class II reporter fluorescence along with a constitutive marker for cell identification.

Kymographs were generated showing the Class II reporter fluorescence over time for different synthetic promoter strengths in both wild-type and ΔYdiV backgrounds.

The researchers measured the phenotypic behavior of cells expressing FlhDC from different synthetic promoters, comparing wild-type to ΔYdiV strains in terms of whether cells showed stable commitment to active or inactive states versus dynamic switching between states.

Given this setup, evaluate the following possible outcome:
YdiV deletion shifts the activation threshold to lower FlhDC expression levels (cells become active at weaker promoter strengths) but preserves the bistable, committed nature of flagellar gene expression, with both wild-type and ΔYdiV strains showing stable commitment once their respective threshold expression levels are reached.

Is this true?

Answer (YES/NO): NO